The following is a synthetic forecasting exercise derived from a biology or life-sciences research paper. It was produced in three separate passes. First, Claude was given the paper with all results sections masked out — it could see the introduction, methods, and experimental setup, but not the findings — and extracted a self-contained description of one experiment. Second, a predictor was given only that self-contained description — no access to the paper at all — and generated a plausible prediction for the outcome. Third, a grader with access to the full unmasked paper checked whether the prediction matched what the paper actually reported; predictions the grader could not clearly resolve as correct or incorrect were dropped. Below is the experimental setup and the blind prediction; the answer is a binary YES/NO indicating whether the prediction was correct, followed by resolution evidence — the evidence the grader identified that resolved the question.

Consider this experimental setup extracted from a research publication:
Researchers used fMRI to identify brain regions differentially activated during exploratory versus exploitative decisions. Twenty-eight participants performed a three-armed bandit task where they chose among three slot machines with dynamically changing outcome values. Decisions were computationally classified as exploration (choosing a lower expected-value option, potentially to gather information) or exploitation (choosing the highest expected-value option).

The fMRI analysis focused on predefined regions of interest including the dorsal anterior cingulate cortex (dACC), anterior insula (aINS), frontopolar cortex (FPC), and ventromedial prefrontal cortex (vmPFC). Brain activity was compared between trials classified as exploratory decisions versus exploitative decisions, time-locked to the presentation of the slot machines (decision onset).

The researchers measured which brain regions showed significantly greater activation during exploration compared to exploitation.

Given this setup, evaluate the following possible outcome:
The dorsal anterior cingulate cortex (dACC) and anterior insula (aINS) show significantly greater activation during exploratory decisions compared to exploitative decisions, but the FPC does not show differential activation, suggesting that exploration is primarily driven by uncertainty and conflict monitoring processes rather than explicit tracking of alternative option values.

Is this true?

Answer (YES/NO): NO